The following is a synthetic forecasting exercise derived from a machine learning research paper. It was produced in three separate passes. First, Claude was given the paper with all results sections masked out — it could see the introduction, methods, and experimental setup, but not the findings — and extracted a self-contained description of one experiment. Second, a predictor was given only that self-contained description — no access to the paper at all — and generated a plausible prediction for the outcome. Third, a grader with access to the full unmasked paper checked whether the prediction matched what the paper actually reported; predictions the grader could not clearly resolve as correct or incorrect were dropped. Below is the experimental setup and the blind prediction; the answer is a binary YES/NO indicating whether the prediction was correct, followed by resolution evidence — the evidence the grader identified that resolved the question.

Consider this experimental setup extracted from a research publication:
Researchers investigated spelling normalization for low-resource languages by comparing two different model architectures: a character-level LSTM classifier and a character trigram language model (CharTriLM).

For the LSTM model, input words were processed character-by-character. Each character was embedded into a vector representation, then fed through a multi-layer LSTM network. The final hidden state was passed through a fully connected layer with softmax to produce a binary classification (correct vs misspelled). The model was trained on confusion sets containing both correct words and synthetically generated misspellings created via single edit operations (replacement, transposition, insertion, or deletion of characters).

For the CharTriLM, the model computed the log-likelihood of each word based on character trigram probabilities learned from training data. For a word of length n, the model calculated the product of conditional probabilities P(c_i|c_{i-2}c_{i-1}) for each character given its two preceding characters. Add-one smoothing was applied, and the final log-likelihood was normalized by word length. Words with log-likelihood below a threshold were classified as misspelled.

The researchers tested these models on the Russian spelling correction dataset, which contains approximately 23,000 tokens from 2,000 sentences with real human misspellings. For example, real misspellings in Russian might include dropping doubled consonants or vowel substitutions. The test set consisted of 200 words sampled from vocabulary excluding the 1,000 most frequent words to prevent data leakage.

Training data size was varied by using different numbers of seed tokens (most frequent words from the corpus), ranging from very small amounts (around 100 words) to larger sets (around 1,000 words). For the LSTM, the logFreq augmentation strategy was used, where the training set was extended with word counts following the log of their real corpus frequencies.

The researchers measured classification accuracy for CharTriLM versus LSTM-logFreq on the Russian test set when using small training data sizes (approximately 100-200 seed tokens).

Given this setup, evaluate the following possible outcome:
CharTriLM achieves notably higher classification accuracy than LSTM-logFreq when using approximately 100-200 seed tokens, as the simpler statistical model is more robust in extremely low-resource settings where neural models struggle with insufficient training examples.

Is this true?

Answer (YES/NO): YES